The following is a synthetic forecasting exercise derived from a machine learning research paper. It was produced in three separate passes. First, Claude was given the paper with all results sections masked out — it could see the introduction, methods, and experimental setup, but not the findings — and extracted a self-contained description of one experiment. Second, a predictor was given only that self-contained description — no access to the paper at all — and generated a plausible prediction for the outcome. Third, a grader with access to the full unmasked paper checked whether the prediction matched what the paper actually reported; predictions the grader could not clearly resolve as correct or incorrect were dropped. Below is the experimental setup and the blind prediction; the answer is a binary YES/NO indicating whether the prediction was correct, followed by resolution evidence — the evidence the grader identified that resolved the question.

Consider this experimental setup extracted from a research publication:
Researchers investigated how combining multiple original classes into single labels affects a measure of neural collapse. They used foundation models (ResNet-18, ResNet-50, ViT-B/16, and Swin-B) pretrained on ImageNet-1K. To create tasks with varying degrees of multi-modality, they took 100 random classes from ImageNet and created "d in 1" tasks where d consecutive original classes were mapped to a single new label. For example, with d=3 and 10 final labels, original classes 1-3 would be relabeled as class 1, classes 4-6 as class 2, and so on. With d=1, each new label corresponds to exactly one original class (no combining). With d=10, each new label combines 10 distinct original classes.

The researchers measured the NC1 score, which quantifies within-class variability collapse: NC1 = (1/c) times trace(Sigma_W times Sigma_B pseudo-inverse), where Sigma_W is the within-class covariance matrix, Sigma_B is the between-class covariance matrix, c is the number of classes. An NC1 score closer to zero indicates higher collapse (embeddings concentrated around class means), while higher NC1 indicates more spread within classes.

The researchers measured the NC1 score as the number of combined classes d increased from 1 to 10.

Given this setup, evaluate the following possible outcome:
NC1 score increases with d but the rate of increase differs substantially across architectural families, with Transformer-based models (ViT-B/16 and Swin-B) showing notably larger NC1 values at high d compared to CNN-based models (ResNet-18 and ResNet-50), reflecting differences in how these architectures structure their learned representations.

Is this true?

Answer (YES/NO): NO